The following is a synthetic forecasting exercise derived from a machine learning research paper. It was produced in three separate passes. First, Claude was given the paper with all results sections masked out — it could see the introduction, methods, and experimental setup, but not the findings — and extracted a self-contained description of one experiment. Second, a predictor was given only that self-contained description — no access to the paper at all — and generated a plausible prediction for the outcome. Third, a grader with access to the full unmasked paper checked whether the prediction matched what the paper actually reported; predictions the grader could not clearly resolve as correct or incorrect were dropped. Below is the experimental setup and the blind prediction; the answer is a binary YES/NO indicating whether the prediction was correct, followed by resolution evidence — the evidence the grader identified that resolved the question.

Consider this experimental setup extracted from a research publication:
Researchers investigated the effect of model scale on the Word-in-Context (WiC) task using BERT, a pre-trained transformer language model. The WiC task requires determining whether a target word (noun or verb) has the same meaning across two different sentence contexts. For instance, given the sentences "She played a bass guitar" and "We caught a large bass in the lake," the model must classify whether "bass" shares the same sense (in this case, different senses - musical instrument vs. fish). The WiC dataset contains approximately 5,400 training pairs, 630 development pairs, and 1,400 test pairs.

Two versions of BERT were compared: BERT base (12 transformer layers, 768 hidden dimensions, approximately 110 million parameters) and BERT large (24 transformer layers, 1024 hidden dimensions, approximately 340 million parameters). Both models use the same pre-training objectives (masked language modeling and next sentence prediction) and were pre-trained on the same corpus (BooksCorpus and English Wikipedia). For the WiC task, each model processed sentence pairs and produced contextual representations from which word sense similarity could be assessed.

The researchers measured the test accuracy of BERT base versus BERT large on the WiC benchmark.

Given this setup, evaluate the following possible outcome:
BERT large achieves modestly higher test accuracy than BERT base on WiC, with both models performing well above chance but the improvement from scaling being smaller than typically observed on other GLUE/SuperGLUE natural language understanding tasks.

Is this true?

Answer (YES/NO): NO